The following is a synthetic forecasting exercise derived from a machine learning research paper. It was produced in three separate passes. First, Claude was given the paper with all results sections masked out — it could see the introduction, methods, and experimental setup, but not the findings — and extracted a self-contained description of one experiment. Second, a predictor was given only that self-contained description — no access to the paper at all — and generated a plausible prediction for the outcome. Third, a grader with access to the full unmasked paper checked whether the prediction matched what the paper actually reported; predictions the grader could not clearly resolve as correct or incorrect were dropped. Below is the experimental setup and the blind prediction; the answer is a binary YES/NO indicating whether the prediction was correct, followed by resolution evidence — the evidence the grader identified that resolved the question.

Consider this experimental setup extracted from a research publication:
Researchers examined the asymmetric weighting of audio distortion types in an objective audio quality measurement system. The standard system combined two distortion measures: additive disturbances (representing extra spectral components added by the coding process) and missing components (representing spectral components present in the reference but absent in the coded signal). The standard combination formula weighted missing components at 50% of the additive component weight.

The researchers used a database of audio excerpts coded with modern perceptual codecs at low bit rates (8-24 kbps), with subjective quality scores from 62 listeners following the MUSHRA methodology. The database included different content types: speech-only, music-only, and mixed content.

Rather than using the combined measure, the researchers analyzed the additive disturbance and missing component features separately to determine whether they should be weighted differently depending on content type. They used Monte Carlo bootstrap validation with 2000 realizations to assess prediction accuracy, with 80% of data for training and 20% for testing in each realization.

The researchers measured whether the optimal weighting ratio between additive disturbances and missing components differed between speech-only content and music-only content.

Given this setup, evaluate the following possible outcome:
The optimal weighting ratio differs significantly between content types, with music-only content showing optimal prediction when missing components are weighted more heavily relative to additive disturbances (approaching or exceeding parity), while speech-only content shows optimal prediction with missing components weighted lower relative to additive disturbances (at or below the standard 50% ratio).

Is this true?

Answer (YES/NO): YES